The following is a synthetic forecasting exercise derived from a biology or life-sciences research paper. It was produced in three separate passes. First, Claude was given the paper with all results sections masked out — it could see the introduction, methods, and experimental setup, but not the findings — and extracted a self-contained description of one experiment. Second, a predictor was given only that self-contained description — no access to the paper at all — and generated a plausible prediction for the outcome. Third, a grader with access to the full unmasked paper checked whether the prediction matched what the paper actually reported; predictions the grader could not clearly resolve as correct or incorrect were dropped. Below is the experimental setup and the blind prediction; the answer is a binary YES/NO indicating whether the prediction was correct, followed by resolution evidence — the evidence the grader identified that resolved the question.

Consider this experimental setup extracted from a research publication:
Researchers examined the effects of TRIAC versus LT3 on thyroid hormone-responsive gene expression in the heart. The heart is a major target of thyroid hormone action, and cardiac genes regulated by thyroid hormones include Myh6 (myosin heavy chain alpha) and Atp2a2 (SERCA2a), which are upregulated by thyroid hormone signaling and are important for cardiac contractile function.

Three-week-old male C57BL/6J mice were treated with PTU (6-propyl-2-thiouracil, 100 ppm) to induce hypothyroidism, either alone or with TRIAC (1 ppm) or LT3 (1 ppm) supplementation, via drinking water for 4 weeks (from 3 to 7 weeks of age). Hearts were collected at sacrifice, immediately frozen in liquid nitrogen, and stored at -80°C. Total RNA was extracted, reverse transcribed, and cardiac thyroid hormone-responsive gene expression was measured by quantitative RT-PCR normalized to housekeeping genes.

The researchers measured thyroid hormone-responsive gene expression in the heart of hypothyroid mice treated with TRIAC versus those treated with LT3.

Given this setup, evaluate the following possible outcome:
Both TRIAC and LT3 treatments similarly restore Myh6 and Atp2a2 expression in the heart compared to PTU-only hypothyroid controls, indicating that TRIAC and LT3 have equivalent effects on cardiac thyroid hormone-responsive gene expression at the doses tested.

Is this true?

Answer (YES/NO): NO